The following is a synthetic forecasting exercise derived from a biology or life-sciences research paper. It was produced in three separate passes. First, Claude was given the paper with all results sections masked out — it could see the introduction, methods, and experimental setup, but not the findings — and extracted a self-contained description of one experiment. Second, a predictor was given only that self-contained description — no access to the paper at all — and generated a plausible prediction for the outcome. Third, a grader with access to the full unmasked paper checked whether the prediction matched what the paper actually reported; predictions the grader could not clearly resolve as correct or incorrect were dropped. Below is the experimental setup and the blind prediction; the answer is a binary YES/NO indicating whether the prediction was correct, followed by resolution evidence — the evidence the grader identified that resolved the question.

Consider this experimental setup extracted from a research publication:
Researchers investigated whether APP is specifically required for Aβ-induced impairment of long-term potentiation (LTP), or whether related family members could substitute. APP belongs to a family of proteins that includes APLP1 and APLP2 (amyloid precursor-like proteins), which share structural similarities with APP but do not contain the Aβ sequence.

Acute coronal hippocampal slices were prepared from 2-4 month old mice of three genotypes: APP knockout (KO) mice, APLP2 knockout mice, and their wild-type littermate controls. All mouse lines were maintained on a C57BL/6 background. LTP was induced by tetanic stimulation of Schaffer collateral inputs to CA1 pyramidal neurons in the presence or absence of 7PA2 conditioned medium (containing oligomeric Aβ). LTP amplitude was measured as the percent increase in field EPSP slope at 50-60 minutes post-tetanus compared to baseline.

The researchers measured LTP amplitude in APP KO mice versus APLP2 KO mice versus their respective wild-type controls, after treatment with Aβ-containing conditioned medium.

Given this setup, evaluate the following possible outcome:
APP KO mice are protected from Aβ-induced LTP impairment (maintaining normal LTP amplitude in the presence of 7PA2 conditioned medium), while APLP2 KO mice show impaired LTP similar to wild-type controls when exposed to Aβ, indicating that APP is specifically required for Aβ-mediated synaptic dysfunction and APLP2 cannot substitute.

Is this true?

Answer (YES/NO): YES